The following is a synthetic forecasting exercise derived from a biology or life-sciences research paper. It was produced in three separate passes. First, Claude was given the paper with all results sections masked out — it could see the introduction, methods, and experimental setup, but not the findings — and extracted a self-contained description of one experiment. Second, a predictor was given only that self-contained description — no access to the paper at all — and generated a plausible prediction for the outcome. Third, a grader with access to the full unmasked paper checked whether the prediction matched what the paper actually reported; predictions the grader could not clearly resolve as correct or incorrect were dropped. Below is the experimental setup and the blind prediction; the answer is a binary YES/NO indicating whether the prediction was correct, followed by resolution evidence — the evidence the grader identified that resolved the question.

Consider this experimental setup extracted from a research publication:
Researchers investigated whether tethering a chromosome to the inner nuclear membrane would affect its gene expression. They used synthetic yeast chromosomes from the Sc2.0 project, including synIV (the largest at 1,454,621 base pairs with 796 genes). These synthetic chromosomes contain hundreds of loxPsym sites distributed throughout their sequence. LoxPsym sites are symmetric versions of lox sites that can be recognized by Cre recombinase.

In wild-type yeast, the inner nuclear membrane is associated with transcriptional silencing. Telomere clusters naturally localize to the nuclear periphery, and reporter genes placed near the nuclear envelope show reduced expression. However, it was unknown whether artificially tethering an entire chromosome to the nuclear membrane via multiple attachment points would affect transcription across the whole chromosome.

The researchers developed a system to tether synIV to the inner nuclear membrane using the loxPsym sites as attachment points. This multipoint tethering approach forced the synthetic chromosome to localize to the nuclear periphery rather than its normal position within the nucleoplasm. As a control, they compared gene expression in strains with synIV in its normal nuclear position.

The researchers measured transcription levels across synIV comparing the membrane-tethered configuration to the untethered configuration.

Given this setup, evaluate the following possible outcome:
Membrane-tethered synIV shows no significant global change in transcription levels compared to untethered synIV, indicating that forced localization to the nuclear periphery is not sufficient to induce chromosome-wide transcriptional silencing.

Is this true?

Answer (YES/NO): NO